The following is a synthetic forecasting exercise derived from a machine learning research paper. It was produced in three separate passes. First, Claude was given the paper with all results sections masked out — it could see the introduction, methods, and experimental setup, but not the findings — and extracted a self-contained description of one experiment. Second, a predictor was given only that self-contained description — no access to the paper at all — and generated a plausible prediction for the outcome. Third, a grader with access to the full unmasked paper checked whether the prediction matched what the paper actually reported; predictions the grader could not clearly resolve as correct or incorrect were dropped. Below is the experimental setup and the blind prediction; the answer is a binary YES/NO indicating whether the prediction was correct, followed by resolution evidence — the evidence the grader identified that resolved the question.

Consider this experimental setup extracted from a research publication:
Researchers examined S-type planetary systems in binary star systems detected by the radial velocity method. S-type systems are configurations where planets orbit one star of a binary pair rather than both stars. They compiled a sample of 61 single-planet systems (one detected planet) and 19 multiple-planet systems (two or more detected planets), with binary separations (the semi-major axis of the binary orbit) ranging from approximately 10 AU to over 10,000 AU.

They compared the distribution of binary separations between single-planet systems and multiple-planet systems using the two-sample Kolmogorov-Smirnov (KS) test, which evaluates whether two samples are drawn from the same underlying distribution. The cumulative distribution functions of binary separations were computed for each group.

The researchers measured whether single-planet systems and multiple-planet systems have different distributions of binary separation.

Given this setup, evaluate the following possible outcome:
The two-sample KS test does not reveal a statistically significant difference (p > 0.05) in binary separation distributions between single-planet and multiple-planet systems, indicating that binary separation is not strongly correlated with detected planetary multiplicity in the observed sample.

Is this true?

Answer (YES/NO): NO